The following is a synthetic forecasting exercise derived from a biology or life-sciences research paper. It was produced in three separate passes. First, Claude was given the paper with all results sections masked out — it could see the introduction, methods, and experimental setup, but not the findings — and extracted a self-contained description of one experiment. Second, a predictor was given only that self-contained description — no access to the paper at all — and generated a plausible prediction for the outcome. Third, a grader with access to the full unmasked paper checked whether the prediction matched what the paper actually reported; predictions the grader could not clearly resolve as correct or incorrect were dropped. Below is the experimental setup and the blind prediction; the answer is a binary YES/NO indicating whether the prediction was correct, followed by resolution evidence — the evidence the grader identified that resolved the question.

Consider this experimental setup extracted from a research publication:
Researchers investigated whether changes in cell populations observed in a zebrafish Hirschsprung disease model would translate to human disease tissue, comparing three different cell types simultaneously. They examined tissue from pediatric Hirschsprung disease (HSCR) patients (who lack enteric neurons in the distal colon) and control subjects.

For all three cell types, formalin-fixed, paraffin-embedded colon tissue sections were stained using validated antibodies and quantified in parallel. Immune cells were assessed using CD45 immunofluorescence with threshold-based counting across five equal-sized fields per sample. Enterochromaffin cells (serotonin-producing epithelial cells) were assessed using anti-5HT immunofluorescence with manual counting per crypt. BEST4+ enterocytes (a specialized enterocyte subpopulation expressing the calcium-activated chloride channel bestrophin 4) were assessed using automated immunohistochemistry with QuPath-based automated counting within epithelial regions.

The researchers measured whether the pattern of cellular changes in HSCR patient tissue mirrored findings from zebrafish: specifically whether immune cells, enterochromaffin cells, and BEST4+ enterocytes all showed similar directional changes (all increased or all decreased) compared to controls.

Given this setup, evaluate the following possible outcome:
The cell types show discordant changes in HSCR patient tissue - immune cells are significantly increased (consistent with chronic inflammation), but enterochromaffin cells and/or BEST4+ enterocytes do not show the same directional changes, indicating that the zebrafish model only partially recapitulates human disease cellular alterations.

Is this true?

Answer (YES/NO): YES